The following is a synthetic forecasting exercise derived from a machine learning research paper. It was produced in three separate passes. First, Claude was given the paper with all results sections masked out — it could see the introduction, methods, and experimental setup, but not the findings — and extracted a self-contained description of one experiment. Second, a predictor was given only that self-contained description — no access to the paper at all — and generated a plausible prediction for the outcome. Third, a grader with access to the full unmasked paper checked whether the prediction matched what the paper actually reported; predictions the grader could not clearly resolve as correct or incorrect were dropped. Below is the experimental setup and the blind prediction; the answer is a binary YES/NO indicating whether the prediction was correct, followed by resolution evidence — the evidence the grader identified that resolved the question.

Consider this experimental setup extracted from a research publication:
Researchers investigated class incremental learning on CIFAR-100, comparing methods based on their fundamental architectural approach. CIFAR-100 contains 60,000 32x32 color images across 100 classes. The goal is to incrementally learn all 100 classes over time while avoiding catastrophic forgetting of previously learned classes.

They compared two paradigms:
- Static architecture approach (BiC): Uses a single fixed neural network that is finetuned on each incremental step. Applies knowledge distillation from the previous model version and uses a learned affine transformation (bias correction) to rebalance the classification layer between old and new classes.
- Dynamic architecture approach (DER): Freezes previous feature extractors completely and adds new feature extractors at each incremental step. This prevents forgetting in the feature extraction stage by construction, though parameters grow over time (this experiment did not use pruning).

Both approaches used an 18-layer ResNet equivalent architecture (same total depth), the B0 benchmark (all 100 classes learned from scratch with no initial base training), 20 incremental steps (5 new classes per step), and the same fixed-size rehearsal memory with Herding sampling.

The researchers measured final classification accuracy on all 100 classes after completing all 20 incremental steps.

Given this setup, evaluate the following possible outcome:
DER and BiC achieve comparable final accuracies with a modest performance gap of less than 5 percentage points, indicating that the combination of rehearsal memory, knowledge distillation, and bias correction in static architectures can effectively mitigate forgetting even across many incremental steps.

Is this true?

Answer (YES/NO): NO